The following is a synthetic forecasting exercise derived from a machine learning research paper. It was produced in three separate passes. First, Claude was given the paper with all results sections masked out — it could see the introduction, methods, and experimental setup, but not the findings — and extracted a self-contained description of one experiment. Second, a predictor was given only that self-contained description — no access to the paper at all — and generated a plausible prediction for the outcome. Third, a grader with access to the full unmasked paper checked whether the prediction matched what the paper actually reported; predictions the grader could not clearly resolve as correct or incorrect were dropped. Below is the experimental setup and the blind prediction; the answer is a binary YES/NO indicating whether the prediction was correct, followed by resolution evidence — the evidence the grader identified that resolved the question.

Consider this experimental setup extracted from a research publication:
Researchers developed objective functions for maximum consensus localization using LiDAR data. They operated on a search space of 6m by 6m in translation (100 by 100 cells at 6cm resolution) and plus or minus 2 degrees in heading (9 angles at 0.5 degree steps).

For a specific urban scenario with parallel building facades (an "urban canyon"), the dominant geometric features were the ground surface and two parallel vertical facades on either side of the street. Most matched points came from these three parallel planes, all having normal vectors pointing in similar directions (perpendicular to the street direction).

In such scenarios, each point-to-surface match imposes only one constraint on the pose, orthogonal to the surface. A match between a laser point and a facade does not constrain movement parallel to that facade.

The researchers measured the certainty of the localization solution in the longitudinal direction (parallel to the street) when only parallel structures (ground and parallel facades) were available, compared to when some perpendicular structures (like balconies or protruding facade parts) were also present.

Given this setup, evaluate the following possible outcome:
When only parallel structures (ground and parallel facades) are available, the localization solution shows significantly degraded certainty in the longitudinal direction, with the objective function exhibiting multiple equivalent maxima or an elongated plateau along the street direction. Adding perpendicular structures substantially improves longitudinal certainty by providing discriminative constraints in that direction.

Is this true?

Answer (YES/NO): YES